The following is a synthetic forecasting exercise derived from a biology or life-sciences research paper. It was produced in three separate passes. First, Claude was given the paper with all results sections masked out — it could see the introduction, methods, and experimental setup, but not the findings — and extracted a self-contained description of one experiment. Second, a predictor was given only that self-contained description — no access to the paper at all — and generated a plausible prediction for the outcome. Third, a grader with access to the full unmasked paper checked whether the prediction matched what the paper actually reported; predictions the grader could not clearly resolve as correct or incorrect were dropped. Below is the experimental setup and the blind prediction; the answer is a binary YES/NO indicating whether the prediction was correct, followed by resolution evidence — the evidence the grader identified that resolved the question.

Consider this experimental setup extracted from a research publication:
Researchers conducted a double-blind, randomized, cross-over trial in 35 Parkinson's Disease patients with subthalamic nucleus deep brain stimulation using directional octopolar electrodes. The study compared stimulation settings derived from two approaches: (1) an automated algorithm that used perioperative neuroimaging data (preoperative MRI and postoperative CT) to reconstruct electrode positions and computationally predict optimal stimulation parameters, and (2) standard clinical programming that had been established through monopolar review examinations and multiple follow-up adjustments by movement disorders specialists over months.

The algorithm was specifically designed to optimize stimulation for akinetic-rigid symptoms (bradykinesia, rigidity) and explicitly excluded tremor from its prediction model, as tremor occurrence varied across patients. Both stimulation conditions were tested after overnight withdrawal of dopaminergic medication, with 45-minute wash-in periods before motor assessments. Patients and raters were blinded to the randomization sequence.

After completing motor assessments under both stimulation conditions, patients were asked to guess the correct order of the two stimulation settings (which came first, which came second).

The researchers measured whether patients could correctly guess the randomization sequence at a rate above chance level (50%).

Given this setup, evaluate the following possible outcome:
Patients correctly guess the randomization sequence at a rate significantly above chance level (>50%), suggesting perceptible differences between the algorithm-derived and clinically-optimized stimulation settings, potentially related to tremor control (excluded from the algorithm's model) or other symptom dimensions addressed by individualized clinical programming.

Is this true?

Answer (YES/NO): NO